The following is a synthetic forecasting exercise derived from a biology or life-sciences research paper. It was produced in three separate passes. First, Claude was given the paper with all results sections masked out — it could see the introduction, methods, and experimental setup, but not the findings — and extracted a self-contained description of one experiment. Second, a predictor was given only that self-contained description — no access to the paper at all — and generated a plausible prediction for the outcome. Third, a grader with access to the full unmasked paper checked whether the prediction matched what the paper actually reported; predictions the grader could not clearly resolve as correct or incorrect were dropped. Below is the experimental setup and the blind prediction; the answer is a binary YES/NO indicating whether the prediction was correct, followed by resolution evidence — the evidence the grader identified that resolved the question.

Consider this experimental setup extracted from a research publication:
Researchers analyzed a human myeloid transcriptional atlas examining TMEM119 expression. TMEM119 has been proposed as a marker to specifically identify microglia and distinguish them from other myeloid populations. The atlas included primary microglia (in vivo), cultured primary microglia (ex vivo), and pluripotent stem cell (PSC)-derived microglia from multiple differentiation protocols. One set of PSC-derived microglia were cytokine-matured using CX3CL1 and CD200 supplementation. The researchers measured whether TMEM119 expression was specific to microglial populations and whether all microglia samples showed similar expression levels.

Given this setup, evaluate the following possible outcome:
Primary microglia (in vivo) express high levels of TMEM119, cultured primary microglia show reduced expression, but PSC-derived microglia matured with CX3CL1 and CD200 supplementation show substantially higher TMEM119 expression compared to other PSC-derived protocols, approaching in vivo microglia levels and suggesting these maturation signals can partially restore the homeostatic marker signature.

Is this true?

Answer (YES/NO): NO